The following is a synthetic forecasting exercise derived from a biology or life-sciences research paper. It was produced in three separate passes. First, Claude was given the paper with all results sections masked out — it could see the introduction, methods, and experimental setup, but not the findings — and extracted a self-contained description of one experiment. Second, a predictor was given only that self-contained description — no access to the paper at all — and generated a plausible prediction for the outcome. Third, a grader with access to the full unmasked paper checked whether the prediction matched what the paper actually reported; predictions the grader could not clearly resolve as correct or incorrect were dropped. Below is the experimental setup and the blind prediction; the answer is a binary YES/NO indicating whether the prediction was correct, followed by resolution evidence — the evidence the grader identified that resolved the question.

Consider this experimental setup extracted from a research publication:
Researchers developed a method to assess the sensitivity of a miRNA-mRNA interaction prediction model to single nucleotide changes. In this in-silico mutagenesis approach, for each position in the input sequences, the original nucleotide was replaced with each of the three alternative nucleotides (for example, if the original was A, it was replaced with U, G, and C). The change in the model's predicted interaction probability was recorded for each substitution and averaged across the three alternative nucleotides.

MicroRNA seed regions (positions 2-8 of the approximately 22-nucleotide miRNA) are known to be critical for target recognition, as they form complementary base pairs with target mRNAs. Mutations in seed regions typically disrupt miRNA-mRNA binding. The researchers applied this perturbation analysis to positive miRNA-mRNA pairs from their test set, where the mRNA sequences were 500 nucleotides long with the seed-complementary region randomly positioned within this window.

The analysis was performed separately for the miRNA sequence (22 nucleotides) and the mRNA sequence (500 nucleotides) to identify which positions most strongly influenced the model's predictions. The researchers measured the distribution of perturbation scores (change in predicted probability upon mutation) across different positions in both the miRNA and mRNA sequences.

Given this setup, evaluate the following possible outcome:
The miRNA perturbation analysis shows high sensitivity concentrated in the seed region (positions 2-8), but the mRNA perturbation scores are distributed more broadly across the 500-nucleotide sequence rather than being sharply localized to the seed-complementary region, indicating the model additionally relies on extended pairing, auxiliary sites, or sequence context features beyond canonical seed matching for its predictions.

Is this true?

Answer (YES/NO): NO